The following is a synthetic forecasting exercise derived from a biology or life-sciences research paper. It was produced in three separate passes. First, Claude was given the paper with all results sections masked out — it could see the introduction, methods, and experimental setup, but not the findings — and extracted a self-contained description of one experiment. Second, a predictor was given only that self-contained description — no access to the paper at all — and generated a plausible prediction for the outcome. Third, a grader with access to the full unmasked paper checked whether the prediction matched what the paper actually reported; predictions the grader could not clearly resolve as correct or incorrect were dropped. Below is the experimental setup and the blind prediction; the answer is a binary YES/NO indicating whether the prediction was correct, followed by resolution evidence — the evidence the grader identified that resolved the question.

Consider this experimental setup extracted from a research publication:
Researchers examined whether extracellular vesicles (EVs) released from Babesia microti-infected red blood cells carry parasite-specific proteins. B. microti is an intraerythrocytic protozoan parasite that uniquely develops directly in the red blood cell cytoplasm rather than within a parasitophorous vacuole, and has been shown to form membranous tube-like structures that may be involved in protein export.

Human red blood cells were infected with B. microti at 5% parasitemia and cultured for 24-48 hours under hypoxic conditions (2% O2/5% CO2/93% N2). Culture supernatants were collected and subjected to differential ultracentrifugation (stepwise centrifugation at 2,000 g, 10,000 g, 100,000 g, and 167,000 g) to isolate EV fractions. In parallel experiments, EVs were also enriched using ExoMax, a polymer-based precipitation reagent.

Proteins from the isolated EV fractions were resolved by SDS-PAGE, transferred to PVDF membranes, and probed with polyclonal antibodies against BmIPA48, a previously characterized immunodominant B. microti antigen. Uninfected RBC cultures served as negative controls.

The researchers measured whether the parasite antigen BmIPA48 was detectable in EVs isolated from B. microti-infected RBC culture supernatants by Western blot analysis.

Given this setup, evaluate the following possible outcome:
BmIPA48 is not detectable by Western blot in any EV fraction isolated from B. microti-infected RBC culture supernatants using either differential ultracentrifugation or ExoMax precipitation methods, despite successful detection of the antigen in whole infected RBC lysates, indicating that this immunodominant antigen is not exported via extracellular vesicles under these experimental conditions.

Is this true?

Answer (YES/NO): NO